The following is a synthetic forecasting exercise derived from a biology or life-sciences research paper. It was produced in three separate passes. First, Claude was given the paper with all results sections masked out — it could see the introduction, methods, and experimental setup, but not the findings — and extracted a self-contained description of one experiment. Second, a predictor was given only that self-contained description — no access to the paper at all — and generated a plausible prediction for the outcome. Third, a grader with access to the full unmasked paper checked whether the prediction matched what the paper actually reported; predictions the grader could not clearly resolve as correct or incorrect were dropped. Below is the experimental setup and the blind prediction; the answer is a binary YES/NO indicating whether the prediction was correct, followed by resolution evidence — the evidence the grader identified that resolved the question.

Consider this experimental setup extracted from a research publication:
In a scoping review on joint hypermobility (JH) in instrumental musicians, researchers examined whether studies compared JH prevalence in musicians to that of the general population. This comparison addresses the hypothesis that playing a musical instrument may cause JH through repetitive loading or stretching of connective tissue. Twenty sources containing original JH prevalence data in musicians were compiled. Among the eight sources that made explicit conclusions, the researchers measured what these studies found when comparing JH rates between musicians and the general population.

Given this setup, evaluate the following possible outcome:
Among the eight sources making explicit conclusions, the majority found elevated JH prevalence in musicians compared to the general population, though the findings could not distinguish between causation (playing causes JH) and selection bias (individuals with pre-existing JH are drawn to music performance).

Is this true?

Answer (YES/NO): NO